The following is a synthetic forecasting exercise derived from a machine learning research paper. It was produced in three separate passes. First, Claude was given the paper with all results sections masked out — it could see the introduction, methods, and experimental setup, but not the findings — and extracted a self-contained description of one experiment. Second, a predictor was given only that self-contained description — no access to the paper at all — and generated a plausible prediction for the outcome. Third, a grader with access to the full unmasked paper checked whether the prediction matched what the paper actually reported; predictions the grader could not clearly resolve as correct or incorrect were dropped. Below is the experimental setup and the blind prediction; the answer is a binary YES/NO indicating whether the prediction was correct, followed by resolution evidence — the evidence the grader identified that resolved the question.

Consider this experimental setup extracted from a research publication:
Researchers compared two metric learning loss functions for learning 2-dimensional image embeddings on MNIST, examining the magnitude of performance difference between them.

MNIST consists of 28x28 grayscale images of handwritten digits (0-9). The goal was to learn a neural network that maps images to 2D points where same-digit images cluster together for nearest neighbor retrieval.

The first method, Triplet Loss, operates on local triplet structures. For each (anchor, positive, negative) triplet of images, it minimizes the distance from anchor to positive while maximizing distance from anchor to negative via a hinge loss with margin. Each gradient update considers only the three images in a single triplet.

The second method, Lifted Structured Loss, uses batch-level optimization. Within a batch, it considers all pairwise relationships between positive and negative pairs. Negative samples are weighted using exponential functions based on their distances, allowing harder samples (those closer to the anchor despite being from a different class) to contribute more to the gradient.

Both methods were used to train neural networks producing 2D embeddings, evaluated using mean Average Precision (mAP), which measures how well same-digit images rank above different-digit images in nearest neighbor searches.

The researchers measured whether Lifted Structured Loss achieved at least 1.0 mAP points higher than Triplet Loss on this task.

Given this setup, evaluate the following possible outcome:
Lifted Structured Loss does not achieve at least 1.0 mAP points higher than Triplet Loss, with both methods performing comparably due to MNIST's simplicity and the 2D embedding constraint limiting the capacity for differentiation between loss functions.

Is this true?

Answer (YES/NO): YES